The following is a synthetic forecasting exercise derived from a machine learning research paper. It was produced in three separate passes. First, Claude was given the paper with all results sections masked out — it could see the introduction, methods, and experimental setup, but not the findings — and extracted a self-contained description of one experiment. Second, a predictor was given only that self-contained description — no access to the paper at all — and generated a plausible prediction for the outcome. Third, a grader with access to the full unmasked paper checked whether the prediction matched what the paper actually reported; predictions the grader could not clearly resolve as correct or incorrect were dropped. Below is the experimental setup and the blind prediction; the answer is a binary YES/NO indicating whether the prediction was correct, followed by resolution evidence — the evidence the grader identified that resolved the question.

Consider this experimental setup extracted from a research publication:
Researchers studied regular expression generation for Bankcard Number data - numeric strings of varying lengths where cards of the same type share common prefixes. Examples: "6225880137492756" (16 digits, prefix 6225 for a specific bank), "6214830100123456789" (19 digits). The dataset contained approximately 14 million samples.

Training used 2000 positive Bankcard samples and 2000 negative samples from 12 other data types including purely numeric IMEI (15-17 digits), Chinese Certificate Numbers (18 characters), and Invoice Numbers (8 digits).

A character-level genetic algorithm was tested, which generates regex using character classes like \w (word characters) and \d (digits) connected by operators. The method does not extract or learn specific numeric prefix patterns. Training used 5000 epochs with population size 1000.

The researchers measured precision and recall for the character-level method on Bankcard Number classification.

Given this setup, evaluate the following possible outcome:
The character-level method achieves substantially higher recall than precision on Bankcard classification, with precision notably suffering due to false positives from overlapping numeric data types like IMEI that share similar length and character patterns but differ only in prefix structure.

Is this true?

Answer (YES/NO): NO